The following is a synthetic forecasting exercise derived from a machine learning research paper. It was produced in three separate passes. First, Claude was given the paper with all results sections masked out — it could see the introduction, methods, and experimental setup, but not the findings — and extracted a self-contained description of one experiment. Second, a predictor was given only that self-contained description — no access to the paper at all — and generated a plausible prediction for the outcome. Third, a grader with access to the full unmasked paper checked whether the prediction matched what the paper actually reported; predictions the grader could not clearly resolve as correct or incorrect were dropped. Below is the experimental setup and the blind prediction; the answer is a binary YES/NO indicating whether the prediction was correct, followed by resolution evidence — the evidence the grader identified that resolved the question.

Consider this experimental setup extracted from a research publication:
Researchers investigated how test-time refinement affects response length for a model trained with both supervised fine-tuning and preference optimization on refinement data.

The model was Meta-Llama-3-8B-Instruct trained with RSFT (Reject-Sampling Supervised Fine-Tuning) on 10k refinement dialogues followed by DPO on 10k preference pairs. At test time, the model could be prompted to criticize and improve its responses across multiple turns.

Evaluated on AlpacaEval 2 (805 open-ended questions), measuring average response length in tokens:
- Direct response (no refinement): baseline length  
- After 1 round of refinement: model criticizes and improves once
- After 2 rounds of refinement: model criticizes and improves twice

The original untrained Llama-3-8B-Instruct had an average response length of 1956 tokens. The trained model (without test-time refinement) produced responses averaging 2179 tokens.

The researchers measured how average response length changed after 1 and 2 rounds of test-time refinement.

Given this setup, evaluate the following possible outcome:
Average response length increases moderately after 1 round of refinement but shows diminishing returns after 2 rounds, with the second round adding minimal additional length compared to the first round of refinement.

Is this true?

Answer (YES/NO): NO